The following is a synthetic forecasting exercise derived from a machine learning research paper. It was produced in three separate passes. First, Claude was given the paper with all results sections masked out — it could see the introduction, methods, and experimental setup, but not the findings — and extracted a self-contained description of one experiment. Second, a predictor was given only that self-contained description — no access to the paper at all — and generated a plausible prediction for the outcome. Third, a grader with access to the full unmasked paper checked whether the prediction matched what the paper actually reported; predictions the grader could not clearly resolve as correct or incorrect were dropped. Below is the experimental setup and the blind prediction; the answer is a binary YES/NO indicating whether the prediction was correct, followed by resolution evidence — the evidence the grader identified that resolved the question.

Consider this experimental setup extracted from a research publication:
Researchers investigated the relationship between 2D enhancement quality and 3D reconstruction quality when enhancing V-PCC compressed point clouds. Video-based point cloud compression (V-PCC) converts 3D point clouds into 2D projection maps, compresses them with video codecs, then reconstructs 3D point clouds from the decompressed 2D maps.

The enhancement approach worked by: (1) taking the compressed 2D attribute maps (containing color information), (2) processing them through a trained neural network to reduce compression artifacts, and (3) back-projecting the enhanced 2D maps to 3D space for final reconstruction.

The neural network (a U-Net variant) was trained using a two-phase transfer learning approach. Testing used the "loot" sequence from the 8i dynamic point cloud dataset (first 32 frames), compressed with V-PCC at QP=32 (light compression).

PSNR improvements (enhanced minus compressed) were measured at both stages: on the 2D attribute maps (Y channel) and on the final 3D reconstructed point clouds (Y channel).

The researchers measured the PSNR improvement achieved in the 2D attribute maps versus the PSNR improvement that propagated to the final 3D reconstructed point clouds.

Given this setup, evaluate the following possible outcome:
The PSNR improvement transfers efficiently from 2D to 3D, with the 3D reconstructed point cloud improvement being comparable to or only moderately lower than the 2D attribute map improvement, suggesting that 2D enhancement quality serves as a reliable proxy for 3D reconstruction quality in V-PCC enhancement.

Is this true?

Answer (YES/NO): NO